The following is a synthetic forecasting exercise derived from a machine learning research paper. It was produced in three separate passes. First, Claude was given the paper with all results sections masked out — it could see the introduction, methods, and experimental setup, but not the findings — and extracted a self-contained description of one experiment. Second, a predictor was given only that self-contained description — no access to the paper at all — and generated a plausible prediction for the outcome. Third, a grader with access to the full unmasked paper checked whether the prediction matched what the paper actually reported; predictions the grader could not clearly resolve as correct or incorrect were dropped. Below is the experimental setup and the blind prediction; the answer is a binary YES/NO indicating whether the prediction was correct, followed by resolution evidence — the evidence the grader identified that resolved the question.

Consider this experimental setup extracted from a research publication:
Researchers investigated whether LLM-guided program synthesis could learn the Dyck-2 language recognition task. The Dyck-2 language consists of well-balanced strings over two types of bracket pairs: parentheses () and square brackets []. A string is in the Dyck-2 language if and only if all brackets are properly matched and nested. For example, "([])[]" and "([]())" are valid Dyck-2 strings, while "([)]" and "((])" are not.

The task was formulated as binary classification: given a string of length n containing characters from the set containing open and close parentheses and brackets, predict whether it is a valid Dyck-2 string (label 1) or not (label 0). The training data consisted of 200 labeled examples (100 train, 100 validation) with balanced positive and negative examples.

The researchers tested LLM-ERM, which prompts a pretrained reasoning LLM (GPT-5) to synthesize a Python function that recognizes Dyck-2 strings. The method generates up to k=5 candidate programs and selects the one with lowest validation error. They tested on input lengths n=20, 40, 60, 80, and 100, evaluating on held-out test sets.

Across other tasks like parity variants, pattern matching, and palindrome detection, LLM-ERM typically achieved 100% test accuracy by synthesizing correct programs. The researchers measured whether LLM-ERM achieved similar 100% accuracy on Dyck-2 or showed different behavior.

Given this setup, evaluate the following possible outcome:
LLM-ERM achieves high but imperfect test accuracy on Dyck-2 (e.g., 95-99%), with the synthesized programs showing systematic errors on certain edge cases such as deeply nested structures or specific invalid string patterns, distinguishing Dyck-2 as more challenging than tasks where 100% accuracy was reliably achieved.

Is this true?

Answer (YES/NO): NO